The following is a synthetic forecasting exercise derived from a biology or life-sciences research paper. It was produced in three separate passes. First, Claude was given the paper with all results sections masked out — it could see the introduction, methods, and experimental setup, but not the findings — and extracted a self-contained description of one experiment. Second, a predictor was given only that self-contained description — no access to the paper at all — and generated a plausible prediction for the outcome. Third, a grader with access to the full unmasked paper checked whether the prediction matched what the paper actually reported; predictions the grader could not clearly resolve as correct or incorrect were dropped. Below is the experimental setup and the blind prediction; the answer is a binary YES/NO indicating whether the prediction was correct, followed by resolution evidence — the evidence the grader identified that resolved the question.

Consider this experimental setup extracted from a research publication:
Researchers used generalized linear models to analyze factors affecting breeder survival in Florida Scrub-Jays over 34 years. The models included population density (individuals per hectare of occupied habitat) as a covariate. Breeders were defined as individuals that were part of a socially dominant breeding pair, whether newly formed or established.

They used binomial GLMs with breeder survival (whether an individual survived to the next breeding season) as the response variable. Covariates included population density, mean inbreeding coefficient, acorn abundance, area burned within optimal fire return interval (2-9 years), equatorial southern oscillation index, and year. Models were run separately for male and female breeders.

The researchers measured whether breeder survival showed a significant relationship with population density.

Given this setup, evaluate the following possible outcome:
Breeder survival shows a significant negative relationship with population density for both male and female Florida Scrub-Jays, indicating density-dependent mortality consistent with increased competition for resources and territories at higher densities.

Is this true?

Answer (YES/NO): NO